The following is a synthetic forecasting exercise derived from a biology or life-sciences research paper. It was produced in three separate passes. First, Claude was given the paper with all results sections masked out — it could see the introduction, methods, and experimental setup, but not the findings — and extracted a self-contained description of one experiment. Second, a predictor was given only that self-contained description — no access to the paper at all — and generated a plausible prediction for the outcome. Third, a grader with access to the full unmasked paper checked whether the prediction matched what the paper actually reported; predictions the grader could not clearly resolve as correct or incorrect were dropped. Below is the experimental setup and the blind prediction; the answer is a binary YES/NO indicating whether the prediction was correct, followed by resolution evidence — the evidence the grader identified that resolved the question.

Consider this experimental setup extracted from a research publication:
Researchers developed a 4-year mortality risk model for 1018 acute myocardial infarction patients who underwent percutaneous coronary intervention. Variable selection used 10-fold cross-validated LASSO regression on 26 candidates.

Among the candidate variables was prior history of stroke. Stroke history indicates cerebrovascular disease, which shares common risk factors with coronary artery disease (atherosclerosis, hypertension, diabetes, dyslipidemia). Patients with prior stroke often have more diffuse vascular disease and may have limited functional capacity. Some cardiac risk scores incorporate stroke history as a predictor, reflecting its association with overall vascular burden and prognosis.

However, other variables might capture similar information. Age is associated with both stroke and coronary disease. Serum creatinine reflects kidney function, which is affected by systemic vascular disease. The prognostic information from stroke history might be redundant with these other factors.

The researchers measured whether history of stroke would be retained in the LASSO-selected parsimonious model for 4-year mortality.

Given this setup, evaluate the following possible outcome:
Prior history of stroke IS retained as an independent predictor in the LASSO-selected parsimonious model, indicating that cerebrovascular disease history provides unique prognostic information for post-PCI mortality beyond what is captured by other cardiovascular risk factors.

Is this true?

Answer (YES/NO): NO